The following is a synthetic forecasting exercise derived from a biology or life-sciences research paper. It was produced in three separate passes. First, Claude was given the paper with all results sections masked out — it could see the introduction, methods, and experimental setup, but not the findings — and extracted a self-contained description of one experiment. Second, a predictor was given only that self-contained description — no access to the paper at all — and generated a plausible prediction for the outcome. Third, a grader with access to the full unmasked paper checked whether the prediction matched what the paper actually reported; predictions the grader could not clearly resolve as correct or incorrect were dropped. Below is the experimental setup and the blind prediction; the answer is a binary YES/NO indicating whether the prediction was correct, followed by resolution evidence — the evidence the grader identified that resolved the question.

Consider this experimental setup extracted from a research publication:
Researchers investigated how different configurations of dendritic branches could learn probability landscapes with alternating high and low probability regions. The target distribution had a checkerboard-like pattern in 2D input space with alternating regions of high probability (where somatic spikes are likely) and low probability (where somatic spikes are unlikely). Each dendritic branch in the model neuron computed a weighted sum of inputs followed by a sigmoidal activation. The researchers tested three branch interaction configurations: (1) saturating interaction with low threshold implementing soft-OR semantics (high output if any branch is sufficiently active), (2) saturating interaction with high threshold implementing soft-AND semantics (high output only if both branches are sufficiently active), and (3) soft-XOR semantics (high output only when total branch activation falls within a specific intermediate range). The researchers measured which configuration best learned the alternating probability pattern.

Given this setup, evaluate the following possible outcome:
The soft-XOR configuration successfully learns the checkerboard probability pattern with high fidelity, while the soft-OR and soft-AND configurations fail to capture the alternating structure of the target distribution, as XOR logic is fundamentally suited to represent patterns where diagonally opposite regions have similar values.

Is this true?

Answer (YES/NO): NO